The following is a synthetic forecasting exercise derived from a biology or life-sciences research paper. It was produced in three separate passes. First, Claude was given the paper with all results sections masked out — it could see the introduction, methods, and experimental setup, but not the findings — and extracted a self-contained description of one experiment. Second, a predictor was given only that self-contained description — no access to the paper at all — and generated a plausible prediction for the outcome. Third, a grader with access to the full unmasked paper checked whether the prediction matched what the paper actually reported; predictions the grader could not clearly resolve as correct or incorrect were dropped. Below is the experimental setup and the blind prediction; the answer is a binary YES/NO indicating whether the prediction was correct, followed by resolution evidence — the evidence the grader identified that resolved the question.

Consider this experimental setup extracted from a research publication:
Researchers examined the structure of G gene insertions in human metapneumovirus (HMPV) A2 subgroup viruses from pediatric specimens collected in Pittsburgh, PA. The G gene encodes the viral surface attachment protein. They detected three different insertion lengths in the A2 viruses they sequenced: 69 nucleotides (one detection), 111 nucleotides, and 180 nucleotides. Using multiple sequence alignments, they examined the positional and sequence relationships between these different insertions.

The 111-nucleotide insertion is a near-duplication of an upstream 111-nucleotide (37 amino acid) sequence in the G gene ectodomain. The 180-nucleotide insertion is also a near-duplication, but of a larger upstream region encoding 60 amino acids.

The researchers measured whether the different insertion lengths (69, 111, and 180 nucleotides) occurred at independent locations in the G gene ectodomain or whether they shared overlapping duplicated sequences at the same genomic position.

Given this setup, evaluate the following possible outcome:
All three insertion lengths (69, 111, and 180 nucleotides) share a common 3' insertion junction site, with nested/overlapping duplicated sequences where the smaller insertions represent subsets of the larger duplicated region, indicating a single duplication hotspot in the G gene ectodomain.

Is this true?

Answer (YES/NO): YES